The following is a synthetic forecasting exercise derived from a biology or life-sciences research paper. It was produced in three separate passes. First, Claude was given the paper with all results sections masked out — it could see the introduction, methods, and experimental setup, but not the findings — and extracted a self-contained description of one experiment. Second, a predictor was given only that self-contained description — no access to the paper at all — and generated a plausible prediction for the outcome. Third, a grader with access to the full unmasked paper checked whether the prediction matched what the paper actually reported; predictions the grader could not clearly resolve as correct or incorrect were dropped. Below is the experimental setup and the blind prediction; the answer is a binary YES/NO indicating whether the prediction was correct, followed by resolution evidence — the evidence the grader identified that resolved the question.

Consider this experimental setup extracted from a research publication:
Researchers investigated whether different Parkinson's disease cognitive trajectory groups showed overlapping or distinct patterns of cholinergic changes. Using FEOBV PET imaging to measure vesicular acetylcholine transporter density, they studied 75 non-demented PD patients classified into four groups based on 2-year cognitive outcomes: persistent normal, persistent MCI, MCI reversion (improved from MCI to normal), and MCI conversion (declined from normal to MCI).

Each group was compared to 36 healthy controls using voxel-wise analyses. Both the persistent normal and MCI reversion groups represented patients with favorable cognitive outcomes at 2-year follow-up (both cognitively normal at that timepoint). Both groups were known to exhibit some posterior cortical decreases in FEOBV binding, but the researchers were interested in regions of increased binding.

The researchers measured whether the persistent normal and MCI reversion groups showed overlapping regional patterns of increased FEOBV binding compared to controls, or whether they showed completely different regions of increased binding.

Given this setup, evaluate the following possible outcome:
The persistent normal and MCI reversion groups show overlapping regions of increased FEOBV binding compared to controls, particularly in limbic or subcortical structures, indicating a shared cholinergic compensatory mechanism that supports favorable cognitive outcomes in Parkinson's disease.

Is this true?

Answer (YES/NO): YES